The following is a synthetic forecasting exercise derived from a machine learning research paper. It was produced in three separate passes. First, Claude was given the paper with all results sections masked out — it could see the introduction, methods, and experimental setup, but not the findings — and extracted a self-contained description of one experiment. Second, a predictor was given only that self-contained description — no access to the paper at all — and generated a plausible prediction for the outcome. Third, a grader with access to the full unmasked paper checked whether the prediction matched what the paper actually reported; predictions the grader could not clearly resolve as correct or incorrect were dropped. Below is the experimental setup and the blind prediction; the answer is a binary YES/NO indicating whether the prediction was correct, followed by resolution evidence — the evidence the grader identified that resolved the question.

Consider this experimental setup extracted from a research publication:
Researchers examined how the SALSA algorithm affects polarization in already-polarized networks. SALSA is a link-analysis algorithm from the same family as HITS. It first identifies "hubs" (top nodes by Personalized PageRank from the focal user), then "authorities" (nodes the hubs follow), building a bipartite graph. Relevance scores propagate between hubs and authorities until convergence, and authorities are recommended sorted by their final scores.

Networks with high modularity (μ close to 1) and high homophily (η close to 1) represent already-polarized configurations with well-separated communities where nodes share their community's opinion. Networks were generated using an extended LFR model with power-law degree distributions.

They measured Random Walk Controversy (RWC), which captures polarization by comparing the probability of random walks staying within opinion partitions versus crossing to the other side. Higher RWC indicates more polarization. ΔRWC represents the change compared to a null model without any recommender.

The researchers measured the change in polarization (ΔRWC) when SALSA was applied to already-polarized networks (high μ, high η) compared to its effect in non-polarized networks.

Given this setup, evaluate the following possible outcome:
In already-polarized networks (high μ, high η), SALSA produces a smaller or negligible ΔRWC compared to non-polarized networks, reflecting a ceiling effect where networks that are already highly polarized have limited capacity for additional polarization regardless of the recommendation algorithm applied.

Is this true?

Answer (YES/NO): YES